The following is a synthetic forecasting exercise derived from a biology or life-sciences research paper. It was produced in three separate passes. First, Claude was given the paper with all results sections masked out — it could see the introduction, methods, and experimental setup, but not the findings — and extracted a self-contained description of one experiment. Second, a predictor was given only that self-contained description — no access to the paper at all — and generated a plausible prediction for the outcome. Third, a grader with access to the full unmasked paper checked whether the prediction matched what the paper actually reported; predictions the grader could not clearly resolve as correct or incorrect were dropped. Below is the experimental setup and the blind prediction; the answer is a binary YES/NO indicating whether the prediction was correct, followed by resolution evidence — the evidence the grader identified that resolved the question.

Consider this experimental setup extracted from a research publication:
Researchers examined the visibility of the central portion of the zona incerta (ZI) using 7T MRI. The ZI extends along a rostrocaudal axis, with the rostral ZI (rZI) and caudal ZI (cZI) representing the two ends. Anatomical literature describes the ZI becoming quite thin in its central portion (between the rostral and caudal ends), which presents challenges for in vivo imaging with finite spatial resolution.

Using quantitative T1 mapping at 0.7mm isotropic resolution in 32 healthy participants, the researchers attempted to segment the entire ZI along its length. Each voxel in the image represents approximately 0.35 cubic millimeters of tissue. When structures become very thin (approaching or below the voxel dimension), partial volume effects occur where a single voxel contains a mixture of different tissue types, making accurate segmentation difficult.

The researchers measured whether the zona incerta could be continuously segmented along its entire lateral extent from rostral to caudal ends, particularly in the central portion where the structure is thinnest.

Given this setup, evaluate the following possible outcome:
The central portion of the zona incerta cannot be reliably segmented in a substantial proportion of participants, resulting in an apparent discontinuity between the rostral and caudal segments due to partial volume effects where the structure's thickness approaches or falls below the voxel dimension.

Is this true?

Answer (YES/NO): YES